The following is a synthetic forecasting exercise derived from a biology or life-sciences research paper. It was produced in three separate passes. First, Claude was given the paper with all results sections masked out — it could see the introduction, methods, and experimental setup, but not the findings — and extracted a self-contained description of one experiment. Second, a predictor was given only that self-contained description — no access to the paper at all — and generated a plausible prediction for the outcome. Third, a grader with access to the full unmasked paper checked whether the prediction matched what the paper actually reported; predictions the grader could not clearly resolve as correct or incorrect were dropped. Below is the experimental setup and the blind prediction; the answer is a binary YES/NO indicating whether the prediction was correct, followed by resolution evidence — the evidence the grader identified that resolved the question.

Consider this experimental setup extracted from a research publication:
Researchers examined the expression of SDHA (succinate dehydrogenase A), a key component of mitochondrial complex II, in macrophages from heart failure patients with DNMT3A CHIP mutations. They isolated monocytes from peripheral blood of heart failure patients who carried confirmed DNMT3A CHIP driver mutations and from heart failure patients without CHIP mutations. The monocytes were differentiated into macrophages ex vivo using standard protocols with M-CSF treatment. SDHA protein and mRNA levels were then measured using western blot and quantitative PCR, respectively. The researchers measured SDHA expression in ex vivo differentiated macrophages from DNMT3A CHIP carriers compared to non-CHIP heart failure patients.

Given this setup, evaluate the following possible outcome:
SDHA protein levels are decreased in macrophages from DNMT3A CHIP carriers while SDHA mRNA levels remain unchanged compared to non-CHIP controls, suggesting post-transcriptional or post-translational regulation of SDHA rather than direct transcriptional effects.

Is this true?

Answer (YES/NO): NO